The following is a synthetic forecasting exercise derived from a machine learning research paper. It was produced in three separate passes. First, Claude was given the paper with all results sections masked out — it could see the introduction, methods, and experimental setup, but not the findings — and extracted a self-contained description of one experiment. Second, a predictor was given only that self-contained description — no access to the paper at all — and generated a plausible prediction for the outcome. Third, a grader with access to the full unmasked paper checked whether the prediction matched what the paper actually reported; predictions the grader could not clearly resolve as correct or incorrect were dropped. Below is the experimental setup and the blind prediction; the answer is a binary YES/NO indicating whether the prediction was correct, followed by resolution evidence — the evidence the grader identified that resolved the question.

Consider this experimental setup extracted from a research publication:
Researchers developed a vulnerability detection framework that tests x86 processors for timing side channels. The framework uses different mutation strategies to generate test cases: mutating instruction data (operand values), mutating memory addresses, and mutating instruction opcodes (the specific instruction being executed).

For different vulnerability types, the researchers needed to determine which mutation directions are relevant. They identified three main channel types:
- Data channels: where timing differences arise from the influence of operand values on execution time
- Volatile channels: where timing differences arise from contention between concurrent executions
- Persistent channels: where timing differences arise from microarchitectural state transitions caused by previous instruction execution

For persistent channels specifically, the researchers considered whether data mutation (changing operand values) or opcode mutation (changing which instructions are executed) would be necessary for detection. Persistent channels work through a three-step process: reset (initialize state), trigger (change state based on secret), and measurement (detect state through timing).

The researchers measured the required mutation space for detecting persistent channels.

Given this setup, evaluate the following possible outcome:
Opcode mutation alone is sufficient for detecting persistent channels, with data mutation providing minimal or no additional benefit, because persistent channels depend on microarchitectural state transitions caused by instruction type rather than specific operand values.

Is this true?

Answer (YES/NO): NO